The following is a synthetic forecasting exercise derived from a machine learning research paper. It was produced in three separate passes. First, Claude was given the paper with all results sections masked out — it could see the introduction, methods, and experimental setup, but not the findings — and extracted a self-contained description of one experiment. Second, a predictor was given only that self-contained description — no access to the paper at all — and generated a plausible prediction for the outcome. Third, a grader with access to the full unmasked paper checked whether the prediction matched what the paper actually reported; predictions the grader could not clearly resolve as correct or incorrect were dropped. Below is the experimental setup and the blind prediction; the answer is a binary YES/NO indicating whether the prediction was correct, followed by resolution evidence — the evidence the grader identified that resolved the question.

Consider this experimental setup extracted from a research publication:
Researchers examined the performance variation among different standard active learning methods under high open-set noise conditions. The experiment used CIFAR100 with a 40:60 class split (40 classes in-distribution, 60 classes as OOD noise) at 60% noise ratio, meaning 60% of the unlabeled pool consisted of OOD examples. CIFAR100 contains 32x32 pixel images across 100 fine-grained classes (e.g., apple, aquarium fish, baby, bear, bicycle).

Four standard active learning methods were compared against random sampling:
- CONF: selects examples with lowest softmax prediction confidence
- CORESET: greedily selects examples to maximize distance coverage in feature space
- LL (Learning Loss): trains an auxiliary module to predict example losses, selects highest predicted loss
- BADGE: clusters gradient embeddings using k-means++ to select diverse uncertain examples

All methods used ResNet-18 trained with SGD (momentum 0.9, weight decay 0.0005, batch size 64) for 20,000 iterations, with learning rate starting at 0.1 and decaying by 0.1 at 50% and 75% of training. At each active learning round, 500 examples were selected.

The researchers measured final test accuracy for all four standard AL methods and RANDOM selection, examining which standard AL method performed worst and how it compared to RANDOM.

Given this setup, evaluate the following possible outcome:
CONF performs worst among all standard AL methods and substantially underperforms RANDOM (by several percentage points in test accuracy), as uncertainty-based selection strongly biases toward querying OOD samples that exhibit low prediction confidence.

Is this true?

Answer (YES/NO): NO